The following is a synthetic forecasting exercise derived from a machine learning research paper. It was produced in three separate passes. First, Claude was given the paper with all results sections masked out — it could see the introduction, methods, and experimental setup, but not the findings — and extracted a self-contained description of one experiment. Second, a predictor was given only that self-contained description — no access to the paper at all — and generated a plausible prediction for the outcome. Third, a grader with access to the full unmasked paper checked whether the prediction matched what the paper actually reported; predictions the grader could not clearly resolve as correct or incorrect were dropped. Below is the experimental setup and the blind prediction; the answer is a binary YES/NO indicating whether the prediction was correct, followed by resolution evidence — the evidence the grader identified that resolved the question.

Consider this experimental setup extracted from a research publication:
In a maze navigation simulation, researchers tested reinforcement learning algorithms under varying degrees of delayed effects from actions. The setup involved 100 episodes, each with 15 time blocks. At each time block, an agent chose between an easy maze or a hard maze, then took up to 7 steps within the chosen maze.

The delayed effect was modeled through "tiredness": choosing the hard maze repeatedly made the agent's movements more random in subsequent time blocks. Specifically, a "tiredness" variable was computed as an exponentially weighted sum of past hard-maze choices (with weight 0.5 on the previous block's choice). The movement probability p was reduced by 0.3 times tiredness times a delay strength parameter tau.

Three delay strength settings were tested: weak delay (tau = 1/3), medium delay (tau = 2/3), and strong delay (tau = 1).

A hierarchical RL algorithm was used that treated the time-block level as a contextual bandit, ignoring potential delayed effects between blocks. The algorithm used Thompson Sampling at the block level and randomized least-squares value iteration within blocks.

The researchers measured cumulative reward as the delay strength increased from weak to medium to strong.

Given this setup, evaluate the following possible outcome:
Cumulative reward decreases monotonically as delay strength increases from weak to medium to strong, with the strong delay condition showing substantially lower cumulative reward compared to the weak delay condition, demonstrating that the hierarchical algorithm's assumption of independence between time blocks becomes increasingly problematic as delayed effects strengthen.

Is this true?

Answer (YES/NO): NO